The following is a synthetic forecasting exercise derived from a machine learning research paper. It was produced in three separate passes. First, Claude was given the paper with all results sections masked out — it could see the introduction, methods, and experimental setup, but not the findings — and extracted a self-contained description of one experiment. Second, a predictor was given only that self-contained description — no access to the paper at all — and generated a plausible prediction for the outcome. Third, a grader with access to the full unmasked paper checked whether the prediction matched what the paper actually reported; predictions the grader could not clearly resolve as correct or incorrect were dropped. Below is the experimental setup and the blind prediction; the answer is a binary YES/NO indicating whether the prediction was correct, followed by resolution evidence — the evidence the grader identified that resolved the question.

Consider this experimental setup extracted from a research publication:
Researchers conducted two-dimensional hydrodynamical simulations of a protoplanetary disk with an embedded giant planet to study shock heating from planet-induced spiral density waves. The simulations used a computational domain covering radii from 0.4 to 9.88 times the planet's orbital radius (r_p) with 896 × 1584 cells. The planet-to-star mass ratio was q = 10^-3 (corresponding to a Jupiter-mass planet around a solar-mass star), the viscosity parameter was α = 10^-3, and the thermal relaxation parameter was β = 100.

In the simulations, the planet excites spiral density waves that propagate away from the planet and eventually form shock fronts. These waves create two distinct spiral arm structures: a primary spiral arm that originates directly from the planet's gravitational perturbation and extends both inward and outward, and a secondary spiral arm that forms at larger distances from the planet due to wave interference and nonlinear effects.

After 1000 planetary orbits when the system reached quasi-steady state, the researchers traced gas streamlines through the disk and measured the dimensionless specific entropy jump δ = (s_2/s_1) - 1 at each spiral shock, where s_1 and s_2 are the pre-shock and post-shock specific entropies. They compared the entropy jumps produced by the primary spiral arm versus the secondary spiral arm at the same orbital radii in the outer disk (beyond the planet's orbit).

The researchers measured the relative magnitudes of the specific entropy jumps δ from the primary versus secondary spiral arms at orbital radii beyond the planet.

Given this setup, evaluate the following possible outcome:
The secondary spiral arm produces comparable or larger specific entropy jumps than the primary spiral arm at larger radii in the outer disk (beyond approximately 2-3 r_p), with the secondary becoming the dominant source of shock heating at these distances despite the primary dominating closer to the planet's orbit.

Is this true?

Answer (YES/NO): YES